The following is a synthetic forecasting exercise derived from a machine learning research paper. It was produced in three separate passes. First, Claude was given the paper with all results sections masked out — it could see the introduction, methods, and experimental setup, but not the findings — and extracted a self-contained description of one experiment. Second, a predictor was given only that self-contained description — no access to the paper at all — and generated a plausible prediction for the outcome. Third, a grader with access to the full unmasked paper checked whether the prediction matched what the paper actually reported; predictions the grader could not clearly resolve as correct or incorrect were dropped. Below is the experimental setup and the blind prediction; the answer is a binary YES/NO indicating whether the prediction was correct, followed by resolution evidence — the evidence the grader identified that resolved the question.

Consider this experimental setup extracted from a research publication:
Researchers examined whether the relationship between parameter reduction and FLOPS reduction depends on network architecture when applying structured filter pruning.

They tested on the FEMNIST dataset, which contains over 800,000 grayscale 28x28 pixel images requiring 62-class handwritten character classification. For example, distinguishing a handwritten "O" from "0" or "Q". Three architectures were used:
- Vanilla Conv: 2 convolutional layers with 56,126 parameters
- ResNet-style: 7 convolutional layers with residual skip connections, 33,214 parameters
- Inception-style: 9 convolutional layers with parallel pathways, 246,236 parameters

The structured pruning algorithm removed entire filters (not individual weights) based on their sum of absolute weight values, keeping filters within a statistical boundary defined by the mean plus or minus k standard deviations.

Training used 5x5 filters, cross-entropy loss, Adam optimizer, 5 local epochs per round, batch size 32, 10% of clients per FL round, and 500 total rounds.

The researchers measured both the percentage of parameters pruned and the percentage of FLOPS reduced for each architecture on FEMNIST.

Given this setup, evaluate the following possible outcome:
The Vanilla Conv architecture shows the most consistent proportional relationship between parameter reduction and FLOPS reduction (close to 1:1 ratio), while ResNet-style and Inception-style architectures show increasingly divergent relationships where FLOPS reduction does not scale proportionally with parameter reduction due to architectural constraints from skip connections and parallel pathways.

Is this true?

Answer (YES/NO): NO